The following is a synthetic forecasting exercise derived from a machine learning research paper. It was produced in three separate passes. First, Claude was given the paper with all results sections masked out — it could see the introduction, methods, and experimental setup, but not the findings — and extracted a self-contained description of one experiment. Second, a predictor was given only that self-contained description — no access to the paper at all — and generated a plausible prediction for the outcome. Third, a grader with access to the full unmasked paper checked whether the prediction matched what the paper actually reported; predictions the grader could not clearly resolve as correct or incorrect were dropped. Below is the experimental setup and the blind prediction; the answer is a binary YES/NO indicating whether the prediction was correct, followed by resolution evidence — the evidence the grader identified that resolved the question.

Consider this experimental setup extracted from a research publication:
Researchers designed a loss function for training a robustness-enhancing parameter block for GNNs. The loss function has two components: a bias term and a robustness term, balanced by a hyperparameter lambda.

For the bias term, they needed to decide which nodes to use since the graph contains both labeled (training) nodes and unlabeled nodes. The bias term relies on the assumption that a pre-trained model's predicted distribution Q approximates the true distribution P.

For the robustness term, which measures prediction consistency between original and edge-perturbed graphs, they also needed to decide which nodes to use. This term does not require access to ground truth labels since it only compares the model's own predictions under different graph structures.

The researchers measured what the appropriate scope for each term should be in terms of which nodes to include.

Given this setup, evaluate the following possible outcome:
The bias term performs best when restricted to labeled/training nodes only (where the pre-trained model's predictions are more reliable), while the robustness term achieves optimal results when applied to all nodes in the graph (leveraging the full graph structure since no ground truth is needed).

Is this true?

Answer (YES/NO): YES